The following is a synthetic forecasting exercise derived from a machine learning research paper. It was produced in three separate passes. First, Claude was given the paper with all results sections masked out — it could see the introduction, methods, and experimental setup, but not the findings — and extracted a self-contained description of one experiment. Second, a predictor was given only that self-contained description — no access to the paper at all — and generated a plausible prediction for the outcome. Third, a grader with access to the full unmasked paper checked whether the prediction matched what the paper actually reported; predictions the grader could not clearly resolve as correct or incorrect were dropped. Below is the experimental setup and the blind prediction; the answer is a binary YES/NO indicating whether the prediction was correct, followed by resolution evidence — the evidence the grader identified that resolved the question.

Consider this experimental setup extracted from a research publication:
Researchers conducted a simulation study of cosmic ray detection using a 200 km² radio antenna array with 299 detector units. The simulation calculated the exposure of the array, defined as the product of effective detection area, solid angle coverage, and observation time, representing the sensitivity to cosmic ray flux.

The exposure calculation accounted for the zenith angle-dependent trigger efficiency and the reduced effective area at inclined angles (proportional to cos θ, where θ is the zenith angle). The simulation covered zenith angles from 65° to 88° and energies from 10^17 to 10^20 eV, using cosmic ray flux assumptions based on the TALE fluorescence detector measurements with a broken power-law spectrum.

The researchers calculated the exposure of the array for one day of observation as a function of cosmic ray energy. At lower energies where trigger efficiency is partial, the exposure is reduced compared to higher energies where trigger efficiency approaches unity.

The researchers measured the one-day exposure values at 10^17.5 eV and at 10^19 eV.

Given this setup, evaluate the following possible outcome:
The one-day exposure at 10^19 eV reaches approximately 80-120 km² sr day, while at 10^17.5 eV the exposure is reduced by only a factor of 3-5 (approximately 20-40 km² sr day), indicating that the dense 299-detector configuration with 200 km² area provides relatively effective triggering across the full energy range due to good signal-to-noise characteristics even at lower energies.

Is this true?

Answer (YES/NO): NO